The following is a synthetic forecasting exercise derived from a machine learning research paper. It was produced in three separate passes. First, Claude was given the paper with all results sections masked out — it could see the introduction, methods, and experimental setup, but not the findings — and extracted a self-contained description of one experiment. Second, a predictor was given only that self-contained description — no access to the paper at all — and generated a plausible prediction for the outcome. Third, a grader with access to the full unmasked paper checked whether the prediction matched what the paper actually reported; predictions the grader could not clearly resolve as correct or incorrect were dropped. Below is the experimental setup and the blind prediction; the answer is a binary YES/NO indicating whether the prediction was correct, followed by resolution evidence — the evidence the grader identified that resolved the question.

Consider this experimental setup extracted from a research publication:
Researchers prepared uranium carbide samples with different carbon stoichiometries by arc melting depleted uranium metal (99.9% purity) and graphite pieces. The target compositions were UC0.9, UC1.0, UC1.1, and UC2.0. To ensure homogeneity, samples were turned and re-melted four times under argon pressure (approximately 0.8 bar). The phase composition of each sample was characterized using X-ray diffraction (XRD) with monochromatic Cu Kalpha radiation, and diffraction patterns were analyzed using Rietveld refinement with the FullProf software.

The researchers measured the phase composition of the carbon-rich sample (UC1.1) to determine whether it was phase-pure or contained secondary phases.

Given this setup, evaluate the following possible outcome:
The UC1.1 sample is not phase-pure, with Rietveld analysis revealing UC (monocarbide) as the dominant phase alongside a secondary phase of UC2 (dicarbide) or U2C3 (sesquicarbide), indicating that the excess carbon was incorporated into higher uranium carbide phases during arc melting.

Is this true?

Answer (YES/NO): YES